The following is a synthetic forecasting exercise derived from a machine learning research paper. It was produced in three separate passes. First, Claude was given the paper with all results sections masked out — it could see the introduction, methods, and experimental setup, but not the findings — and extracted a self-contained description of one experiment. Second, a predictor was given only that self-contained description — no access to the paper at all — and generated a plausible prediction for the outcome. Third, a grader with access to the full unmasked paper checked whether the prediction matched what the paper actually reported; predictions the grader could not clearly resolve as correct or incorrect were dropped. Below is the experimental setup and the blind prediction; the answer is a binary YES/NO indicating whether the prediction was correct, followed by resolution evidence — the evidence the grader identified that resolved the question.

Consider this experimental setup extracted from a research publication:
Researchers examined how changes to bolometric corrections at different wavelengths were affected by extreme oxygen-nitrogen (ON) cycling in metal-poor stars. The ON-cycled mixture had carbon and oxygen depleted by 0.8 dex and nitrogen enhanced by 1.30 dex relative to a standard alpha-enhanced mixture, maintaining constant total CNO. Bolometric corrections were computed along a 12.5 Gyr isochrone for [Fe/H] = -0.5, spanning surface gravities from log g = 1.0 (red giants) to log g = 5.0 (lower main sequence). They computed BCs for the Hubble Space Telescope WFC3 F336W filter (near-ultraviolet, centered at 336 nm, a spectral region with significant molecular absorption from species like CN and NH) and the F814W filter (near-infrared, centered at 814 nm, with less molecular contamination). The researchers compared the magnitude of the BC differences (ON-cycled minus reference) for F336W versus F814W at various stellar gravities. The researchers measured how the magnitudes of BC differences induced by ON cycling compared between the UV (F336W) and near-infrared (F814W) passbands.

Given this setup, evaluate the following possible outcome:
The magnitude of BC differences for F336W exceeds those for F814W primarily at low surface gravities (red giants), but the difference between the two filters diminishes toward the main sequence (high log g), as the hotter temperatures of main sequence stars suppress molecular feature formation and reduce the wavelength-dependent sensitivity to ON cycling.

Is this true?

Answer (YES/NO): YES